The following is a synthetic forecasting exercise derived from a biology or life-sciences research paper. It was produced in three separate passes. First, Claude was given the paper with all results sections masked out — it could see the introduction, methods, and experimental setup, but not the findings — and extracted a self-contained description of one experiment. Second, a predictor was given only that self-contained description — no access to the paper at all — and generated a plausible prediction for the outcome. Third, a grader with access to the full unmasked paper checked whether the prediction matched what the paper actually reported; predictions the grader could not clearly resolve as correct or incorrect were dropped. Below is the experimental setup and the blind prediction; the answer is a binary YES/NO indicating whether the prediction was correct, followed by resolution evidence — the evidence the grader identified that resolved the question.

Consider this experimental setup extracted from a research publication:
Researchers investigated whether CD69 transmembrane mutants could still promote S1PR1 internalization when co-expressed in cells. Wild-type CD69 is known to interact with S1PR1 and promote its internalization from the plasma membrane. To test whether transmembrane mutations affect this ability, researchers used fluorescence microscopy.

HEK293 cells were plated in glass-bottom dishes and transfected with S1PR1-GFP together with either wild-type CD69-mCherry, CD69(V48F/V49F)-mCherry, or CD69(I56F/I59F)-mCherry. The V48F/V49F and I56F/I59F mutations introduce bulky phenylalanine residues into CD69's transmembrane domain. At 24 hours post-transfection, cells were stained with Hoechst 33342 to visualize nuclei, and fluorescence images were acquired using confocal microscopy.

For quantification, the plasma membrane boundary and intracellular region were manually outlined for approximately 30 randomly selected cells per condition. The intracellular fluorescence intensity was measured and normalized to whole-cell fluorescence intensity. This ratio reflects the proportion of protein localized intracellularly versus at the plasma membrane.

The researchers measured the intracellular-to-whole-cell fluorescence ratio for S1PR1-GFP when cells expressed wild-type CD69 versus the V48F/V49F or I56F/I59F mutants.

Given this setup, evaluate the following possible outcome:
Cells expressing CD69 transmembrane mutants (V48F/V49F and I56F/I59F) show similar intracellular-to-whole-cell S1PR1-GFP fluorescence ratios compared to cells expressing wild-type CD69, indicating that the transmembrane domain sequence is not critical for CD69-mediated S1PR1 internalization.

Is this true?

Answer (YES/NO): NO